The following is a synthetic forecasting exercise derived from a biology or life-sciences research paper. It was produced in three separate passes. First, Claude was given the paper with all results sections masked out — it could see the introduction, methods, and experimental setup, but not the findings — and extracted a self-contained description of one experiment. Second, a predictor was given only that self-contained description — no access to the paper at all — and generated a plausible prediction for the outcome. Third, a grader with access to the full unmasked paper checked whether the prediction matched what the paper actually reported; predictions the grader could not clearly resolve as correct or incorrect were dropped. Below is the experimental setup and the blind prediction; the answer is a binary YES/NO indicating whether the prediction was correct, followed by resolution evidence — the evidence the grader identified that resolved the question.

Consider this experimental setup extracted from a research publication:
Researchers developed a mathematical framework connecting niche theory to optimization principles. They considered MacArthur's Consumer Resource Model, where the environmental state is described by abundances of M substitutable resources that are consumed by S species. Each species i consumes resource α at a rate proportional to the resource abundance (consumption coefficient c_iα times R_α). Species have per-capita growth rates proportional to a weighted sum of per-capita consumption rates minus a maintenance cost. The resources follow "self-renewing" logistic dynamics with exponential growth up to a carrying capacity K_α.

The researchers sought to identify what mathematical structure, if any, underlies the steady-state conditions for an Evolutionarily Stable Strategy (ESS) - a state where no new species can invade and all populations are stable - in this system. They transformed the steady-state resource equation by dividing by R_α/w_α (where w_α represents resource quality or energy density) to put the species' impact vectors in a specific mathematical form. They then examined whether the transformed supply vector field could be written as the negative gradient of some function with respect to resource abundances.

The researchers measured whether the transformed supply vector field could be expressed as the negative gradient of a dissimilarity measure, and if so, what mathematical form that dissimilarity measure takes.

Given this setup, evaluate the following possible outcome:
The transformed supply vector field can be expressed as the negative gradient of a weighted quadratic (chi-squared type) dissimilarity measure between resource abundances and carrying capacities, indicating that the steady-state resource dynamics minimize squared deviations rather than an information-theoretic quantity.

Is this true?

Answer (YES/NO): NO